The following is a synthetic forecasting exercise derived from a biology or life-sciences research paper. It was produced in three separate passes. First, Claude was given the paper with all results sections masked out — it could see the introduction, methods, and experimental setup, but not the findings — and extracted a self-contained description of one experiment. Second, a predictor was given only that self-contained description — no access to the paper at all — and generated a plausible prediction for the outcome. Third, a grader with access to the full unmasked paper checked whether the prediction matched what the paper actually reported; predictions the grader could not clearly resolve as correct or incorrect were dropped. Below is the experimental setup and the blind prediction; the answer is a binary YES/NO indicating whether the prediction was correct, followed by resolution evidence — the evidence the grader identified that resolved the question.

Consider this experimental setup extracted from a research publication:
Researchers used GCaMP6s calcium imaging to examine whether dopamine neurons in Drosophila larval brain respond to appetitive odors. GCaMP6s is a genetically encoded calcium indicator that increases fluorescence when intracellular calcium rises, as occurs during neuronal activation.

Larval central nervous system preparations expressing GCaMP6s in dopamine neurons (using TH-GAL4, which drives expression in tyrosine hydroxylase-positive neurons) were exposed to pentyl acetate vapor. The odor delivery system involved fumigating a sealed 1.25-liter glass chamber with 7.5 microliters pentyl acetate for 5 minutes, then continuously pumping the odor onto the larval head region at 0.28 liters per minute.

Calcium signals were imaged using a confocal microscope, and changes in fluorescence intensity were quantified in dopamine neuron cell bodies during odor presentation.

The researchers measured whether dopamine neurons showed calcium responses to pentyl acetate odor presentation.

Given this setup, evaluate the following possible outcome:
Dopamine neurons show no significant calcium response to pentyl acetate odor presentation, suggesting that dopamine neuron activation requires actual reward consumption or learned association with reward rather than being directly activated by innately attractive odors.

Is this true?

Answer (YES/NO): NO